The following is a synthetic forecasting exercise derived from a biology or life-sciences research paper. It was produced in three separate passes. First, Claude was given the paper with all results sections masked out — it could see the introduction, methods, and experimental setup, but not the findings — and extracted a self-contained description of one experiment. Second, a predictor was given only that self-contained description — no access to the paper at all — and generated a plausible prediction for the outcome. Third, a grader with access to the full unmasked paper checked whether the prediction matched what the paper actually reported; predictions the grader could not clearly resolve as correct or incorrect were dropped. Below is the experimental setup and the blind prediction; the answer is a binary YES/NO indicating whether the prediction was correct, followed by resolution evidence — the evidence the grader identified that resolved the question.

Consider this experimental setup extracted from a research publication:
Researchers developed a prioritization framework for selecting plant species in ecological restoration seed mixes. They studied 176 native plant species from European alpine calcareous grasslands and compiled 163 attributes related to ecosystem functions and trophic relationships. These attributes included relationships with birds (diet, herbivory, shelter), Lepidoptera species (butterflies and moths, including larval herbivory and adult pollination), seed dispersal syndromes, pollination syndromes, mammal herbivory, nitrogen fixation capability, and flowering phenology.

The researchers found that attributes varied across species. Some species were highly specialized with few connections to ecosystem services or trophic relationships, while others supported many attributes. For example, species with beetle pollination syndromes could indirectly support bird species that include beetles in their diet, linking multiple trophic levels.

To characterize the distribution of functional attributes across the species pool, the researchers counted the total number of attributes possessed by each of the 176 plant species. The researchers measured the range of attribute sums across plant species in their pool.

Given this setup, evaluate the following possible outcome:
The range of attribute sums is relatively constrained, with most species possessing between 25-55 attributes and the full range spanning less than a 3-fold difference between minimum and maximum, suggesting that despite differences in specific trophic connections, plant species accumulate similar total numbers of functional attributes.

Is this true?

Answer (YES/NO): NO